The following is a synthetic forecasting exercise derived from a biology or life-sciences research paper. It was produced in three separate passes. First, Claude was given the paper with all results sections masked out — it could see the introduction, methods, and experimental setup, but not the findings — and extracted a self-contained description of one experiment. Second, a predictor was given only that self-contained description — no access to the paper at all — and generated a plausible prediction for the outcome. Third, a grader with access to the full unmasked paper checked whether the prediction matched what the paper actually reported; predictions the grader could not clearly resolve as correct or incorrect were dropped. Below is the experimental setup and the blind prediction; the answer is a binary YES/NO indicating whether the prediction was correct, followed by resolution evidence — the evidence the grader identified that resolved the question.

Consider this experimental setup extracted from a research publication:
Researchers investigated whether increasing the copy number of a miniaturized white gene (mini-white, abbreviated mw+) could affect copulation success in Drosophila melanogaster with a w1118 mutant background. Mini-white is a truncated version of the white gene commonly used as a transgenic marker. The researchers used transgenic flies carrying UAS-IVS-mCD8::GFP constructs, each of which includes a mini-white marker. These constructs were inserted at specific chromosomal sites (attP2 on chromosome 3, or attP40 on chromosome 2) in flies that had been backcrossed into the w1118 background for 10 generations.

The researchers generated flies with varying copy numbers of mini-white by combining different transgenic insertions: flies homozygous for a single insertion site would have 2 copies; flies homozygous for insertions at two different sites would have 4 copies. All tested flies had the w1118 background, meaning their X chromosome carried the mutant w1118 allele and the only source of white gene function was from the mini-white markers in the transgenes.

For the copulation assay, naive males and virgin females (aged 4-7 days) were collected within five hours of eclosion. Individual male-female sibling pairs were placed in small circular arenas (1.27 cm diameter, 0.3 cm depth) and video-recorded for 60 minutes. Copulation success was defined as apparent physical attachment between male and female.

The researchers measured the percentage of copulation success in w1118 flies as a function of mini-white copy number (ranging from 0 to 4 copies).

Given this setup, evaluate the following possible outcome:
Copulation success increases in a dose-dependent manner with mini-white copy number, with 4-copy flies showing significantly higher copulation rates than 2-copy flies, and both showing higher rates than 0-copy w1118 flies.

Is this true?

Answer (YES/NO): NO